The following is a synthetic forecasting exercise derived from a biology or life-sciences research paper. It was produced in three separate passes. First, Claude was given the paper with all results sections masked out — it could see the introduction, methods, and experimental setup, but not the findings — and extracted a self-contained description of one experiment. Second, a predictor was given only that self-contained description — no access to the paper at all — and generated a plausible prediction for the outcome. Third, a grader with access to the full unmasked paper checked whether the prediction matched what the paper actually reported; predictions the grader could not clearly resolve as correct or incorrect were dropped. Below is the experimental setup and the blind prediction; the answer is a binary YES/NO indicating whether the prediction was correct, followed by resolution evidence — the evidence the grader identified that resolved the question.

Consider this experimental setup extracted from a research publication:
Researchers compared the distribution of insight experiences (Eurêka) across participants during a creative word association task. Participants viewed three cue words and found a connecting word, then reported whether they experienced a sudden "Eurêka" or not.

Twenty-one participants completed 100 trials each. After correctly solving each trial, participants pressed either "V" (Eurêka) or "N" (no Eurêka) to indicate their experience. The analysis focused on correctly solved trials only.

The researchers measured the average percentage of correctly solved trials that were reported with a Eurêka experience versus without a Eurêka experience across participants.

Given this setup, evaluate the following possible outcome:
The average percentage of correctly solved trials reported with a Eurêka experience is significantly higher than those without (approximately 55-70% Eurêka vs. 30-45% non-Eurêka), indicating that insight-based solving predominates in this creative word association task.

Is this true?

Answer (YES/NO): NO